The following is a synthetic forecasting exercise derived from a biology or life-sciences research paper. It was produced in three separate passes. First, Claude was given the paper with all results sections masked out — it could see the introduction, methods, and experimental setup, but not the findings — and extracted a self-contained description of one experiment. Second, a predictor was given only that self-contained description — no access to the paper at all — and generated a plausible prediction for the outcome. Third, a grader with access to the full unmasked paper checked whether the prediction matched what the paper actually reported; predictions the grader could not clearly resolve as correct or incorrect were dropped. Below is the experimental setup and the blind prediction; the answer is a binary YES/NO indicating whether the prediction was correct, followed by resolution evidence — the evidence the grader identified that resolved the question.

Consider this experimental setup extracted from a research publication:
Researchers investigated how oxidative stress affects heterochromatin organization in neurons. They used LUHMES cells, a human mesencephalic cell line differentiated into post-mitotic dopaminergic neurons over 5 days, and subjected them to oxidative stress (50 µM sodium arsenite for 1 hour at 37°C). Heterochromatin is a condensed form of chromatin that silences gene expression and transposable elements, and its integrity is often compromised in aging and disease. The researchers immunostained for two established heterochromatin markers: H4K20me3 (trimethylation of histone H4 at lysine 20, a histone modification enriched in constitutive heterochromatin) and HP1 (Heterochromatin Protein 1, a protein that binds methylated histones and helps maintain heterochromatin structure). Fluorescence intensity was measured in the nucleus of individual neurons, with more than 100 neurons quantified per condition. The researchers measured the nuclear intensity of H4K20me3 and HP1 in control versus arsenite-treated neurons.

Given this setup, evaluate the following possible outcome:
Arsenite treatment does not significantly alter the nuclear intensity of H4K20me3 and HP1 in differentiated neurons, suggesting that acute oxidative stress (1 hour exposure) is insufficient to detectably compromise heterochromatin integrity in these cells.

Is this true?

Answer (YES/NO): NO